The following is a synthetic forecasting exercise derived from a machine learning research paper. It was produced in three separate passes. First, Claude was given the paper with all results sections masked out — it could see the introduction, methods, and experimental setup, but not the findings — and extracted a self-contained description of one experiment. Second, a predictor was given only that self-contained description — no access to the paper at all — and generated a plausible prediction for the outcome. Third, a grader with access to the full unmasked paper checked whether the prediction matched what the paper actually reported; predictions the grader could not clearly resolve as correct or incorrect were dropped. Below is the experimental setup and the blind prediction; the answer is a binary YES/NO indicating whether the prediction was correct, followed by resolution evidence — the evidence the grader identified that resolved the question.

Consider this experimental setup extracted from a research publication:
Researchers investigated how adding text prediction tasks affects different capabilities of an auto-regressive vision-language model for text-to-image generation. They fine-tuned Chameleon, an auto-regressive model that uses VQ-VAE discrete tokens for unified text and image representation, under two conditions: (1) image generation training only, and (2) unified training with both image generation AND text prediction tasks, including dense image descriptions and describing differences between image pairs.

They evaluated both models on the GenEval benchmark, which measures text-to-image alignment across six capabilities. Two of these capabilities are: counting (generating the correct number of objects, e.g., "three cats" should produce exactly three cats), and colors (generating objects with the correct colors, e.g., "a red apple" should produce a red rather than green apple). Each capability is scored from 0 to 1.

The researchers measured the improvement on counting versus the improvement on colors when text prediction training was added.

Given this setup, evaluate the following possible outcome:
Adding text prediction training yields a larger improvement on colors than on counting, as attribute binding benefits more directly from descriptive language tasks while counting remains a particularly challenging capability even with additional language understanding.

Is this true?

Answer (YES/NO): YES